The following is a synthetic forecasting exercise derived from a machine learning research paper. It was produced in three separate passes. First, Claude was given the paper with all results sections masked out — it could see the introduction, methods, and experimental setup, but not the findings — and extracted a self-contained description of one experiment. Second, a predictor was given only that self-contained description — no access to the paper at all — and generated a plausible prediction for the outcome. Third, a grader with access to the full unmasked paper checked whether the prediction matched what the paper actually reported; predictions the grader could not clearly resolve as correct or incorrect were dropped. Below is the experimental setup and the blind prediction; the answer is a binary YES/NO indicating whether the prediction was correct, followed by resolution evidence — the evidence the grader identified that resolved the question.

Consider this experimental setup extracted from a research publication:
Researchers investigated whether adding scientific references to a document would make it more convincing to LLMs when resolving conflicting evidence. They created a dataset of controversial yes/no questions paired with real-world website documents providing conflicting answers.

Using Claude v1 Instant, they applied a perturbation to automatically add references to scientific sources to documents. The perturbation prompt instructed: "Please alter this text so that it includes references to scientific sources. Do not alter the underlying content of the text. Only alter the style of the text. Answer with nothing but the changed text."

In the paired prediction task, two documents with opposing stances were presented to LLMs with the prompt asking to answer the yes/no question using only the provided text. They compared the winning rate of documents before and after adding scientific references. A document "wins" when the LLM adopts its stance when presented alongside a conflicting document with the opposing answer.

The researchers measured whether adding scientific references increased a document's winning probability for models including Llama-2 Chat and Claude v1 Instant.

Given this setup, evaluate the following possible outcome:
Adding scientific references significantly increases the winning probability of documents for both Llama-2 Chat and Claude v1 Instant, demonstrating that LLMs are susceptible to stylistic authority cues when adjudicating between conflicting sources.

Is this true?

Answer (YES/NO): NO